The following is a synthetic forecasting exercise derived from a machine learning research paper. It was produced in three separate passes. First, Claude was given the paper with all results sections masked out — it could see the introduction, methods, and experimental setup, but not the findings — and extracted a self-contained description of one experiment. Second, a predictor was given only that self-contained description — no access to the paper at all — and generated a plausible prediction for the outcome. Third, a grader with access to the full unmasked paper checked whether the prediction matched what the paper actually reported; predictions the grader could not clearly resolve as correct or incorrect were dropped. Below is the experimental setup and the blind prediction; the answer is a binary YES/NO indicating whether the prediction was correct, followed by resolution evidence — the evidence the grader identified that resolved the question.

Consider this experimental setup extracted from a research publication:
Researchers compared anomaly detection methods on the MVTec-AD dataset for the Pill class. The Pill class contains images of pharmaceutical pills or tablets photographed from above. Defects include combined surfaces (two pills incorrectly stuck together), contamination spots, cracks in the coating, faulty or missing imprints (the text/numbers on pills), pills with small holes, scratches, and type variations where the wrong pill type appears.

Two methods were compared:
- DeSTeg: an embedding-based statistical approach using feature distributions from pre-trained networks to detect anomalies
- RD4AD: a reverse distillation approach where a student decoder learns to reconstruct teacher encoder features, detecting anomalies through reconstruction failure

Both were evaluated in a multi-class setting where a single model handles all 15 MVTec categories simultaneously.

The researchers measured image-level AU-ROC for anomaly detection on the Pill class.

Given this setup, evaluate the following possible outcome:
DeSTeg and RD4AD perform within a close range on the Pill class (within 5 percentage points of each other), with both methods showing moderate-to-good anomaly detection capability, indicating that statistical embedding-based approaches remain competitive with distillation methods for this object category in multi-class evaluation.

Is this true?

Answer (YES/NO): NO